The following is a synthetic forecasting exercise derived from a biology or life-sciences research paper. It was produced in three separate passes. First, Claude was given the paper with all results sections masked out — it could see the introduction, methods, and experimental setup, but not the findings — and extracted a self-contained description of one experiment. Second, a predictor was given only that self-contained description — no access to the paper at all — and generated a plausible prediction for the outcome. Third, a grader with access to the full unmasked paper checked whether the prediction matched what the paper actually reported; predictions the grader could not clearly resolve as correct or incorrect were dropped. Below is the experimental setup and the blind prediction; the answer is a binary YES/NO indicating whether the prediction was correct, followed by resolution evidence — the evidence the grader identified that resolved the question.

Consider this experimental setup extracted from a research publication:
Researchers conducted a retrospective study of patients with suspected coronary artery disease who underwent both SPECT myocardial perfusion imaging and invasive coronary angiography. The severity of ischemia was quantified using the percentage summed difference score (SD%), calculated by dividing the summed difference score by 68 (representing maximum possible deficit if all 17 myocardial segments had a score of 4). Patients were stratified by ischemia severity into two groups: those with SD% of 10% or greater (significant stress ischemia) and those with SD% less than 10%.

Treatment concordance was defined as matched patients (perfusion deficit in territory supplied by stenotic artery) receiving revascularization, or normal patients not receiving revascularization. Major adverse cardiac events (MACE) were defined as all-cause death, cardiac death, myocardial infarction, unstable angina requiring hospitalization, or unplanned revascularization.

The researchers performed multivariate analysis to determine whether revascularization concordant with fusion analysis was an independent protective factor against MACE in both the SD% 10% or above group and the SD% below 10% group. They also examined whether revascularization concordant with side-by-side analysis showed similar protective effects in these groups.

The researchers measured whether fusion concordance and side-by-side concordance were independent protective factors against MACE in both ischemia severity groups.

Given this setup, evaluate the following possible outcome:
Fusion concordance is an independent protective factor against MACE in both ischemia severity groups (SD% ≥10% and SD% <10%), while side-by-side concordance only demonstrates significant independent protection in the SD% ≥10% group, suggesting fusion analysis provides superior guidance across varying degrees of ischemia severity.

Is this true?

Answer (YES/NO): NO